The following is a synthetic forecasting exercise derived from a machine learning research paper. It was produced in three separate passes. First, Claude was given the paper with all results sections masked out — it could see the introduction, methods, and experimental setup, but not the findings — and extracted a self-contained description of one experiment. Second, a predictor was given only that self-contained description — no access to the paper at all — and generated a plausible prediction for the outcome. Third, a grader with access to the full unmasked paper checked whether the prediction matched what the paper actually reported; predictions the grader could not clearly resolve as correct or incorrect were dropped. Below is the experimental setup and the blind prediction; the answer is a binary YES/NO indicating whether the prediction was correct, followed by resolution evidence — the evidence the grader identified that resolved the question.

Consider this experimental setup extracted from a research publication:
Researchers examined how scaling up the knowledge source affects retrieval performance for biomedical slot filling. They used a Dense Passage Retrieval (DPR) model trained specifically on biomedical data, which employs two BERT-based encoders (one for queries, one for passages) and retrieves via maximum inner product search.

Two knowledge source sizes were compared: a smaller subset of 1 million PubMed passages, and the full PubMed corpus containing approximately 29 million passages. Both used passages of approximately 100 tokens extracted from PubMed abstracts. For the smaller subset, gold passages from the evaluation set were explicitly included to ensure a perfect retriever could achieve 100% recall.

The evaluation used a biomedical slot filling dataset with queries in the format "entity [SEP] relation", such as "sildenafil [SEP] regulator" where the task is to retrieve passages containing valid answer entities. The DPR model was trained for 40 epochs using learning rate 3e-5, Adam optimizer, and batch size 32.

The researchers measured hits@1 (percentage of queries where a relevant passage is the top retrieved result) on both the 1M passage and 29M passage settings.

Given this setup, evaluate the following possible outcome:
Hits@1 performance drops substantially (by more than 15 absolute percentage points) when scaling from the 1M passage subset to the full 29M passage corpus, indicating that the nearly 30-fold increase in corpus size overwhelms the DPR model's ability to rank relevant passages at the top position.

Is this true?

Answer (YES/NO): YES